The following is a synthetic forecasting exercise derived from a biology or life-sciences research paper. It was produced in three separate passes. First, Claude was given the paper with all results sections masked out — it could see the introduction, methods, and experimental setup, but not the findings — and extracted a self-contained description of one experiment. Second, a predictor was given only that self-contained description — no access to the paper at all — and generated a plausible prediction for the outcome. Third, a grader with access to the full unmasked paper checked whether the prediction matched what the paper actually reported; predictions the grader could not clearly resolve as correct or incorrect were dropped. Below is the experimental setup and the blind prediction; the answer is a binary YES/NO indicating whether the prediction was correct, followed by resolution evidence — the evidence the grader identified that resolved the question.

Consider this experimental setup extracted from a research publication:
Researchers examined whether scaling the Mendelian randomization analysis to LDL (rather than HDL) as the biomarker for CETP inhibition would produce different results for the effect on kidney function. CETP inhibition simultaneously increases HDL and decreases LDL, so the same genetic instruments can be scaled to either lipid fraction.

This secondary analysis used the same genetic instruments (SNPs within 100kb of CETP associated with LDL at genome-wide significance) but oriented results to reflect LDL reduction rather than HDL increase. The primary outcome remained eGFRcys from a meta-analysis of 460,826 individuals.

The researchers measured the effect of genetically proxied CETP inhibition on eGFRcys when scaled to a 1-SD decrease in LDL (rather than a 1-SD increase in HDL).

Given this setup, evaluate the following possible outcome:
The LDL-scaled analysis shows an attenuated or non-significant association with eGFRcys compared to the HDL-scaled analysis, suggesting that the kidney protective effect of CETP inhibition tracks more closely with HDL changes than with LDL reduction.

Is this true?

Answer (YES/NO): NO